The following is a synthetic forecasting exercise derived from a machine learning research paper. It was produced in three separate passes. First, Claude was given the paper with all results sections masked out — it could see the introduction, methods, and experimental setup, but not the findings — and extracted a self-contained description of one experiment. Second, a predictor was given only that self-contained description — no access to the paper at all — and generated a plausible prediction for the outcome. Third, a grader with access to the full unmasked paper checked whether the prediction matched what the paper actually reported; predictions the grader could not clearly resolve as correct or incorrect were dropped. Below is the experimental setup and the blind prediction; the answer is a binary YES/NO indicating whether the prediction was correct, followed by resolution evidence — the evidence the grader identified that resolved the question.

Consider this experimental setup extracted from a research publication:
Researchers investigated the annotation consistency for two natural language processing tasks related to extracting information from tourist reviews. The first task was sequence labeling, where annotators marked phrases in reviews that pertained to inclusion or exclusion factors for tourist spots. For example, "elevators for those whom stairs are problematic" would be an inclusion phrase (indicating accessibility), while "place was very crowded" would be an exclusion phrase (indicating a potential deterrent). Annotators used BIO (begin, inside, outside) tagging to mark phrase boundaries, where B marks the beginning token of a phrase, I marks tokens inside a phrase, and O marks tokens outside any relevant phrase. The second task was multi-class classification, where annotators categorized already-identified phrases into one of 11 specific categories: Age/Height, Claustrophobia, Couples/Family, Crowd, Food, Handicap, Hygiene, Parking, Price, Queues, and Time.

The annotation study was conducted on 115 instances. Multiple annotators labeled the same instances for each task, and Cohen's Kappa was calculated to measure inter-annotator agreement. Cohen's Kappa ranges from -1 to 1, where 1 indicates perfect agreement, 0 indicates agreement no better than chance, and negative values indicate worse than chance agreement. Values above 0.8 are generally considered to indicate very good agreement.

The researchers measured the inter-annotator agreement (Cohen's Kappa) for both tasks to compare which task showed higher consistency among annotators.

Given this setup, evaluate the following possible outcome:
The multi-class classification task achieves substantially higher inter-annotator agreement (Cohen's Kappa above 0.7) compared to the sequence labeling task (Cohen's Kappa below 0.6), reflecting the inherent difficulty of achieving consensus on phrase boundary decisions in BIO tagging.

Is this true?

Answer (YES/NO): NO